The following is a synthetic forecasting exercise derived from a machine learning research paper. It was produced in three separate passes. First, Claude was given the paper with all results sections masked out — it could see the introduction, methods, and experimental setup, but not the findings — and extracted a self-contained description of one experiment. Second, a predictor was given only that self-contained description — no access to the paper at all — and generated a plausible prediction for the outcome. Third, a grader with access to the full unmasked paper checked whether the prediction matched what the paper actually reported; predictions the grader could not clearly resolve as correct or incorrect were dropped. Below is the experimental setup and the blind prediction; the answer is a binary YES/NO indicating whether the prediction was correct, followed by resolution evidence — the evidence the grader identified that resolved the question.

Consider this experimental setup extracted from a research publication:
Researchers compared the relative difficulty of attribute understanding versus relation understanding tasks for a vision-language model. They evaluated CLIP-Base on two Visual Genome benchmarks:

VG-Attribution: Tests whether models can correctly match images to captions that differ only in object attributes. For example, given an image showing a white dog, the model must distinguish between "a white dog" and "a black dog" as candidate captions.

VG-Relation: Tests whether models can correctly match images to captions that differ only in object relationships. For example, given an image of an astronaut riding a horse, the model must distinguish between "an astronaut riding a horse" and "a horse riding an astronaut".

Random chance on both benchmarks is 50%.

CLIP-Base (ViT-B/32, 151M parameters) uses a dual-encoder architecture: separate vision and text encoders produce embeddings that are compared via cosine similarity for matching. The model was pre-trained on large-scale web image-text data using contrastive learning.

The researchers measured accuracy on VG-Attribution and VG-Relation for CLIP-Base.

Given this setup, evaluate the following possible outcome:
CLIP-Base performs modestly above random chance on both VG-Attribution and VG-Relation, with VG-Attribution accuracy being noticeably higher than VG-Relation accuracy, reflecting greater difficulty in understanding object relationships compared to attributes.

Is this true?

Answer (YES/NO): NO